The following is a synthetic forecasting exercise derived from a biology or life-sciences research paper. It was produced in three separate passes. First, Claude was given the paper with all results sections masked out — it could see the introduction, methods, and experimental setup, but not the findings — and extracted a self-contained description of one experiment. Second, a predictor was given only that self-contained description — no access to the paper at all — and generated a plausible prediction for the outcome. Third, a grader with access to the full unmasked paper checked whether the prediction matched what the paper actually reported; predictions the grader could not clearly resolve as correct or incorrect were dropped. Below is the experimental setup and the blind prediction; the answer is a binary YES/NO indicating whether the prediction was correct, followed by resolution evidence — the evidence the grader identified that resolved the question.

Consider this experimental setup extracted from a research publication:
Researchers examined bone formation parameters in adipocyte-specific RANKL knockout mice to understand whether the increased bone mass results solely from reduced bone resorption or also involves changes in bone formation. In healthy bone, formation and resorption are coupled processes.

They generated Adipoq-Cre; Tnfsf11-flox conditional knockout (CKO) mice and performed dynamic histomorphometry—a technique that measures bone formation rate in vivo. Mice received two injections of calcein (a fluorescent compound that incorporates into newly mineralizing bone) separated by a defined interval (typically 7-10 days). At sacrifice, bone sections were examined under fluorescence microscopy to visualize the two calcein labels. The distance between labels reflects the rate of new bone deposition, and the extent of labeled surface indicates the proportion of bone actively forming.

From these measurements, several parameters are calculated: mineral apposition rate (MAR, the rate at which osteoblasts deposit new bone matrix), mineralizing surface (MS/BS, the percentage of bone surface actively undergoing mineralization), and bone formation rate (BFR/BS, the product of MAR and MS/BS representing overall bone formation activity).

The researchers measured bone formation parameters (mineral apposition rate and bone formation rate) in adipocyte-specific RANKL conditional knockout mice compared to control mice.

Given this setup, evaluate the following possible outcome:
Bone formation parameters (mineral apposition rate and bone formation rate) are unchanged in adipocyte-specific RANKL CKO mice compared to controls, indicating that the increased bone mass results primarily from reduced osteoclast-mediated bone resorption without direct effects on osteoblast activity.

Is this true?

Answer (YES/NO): NO